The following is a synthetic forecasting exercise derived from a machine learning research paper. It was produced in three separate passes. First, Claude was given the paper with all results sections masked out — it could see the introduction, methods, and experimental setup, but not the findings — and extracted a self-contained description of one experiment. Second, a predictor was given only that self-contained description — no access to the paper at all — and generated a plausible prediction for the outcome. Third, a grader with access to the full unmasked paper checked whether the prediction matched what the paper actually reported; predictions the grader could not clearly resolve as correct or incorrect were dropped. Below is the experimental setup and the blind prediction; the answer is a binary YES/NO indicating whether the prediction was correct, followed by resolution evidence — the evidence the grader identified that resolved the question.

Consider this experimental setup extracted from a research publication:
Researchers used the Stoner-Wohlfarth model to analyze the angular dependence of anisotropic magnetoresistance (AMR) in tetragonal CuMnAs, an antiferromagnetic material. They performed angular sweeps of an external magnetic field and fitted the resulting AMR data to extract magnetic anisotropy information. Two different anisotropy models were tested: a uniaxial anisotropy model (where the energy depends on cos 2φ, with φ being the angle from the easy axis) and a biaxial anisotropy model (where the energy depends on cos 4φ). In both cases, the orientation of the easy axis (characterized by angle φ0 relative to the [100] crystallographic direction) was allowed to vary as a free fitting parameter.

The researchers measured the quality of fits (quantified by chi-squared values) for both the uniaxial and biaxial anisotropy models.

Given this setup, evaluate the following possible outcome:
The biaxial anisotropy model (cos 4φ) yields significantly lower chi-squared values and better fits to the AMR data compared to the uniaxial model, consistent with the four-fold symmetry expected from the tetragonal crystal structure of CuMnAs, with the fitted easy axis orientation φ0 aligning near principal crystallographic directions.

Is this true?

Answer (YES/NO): NO